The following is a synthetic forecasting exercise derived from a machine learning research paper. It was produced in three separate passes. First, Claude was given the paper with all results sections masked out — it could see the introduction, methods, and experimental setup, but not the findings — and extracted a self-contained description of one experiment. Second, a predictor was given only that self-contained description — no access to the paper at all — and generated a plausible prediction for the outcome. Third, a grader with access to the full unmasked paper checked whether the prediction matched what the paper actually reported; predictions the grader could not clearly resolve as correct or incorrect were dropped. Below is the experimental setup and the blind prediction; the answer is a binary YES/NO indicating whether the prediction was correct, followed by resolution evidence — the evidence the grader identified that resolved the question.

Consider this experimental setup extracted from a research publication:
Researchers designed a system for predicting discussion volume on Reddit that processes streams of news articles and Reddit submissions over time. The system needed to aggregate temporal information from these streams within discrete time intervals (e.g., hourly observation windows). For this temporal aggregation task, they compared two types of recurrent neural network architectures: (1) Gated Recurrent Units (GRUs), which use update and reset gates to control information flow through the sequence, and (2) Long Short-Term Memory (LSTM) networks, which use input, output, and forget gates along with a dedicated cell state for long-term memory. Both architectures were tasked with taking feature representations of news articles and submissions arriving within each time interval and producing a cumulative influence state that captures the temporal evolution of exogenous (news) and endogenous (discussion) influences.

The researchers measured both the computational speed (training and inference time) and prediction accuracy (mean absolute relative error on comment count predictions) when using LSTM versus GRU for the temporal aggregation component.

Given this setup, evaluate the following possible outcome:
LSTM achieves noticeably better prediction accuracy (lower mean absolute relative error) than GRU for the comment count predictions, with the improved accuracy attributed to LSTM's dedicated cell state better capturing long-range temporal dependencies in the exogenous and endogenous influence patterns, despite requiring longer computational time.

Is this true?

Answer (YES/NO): NO